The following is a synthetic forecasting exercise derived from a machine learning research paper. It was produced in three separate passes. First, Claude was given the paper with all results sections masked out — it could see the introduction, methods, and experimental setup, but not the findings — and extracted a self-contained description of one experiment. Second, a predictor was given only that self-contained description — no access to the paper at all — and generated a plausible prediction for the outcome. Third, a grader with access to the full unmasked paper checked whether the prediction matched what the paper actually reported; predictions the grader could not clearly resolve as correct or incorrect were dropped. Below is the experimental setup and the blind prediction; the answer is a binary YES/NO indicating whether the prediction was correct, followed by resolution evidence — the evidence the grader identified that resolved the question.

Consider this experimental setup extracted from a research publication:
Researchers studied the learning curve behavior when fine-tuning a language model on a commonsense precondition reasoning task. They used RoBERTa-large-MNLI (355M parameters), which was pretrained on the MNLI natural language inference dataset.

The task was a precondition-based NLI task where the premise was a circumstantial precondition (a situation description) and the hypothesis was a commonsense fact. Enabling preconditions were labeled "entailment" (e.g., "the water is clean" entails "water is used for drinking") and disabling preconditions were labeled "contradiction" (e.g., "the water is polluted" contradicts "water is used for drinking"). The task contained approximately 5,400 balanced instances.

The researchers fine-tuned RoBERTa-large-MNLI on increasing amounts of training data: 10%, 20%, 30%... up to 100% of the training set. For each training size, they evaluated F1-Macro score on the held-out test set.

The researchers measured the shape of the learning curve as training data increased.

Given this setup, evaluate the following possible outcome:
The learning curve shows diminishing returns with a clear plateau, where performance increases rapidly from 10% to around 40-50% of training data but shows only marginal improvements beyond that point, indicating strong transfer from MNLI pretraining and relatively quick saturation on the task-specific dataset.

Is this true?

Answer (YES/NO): NO